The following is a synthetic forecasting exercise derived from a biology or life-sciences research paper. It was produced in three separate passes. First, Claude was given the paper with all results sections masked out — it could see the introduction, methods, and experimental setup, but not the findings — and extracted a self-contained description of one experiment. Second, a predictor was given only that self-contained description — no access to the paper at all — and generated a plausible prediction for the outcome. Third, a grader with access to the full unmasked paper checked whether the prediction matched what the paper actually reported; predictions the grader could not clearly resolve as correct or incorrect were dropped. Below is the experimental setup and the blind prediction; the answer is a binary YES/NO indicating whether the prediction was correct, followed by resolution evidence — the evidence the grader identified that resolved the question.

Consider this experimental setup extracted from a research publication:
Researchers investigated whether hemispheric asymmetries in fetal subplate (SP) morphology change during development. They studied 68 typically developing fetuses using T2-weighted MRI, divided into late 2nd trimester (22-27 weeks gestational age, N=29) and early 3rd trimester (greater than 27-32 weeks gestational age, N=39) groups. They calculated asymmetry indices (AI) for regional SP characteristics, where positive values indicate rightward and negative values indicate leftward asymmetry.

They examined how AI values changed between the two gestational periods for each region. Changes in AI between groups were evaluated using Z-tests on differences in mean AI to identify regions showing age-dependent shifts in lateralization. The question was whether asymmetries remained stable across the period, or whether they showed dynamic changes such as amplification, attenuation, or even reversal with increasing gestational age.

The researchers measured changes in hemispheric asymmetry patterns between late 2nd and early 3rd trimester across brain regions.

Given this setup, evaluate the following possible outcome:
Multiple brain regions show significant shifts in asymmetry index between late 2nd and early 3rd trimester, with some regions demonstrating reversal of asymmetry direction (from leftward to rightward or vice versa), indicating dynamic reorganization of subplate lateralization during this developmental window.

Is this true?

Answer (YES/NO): YES